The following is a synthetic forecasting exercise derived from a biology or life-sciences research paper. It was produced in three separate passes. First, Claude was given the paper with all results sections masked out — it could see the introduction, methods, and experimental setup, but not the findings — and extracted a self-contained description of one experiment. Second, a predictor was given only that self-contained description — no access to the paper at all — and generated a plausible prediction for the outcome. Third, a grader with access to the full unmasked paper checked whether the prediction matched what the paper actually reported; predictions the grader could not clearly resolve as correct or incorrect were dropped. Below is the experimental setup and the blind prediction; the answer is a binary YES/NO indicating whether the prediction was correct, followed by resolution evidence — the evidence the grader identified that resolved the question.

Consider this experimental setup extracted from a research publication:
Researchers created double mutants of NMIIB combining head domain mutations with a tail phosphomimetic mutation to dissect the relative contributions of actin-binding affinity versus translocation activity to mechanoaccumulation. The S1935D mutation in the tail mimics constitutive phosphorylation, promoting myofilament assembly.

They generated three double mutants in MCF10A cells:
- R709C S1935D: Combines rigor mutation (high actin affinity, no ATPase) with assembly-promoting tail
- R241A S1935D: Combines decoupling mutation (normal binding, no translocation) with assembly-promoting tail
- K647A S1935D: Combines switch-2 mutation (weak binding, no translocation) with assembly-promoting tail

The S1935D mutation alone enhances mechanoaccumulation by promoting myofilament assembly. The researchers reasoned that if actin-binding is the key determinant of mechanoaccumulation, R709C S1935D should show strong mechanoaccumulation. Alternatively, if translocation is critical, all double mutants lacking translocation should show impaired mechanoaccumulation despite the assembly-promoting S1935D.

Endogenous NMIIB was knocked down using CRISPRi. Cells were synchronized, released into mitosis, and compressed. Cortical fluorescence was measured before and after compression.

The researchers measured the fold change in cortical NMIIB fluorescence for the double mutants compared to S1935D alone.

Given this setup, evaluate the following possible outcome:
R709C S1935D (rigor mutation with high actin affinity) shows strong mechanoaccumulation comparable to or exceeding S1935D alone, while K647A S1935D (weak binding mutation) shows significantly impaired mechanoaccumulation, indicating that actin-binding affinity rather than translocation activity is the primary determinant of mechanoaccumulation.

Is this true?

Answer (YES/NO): NO